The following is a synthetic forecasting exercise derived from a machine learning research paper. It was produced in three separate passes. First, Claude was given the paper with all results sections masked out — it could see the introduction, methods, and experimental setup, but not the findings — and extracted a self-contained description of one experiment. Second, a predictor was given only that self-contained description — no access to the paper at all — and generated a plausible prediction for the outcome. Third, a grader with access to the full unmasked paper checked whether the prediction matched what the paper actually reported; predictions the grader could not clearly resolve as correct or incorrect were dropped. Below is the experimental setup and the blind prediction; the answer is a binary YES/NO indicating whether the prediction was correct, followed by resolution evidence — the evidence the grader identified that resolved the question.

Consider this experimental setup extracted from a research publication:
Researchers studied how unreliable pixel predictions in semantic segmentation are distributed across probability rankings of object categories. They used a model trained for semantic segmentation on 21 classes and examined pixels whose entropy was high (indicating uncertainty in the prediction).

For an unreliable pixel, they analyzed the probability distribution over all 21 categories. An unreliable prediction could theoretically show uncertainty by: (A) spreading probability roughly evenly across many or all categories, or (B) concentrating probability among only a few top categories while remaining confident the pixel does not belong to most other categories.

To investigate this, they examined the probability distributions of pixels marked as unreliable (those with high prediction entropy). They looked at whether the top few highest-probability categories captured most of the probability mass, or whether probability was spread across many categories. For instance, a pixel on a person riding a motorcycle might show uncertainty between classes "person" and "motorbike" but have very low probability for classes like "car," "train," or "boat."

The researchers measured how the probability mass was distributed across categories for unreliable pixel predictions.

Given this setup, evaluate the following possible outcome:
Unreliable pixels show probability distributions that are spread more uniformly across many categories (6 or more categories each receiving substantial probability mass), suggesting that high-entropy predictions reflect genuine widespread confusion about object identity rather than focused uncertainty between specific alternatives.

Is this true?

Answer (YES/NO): NO